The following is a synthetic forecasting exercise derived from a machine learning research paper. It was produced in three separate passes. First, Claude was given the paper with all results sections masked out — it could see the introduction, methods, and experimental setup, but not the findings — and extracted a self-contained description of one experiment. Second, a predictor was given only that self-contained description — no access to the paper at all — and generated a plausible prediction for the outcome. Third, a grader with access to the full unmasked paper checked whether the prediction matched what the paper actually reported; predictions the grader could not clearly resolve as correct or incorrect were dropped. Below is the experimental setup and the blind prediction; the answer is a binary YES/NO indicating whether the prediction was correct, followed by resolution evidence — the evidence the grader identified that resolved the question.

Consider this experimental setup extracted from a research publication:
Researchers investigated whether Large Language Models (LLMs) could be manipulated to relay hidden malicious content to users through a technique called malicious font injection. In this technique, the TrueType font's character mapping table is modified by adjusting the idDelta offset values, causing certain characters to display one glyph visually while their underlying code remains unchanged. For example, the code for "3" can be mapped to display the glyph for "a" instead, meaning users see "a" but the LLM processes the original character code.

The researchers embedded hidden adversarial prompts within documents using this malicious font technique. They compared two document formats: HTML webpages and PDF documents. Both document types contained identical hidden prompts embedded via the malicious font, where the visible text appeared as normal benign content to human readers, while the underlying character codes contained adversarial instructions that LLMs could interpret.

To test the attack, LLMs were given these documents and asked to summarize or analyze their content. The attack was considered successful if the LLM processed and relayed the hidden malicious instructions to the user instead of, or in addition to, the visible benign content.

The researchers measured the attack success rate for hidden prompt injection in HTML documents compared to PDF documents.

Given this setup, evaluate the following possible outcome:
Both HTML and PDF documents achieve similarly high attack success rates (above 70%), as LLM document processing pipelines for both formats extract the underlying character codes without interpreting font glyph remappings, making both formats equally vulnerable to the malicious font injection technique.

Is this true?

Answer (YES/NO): NO